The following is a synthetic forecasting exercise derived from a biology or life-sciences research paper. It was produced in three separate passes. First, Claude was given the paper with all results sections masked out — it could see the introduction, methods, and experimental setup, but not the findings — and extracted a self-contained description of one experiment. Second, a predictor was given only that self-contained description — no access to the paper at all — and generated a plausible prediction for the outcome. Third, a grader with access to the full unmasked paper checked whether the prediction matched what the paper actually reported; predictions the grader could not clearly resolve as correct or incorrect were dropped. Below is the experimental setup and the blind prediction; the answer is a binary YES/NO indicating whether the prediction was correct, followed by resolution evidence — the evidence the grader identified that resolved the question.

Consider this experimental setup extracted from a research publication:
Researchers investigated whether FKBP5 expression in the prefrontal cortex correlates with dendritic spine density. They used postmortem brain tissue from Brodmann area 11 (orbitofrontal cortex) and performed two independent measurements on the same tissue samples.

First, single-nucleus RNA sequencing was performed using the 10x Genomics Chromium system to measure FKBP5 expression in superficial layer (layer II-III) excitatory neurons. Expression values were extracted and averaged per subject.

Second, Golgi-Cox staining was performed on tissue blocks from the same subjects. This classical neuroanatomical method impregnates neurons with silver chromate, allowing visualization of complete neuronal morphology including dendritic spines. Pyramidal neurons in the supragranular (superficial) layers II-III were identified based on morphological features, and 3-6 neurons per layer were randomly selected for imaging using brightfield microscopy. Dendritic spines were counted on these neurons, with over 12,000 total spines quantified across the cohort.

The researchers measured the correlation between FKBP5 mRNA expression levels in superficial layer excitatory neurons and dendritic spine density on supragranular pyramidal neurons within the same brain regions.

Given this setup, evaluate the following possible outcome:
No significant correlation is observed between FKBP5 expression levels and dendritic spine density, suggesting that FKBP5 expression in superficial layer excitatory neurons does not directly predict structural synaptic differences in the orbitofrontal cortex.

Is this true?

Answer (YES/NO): NO